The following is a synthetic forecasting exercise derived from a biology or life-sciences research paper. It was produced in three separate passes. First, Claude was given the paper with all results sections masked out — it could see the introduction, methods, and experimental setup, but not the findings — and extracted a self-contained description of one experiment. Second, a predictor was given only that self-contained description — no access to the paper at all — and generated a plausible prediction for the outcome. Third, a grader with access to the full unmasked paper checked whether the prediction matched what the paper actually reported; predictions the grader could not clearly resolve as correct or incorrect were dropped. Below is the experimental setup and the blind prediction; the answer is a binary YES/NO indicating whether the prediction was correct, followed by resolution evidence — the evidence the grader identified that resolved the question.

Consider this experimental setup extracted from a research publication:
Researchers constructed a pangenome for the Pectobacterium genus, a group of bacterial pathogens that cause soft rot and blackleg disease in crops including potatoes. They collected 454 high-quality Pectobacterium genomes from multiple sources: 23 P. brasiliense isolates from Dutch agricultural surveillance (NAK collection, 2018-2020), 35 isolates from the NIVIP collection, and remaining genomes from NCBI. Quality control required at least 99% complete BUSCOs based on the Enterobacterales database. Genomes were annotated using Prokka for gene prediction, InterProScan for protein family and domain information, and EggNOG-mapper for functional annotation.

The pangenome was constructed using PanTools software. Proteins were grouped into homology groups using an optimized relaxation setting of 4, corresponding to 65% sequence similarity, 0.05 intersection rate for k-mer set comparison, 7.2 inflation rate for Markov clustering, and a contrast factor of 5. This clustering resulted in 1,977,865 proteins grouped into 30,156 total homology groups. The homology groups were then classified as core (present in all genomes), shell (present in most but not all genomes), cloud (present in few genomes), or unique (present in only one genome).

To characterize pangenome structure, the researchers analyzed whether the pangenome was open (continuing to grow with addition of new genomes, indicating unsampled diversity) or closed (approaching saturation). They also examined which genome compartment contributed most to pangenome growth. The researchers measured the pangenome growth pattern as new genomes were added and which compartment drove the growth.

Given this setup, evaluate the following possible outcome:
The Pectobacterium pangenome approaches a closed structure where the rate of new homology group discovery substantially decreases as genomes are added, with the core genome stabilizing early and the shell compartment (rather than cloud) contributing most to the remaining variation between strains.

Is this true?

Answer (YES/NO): NO